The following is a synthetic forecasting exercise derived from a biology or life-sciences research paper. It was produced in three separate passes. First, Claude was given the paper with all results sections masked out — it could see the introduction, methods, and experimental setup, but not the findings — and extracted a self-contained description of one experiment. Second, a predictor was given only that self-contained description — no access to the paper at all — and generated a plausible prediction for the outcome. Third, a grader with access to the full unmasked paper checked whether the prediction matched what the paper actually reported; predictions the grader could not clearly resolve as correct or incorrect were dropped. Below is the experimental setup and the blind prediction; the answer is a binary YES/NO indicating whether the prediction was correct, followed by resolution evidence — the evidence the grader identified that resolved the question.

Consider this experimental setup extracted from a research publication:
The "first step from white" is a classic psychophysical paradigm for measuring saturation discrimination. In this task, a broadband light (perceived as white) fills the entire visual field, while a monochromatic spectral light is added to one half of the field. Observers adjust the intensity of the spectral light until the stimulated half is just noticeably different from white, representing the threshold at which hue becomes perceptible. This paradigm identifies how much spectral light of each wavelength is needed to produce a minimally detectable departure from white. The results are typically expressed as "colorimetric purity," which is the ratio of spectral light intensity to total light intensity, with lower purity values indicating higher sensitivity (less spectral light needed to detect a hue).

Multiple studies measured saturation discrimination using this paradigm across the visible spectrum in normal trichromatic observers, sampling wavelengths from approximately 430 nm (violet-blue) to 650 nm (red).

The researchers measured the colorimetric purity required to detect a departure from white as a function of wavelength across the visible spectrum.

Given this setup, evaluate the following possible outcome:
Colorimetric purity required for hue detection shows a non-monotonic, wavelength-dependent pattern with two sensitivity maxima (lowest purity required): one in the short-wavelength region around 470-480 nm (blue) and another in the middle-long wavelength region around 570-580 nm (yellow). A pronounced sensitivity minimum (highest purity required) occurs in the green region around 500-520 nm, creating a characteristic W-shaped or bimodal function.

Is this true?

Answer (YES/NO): NO